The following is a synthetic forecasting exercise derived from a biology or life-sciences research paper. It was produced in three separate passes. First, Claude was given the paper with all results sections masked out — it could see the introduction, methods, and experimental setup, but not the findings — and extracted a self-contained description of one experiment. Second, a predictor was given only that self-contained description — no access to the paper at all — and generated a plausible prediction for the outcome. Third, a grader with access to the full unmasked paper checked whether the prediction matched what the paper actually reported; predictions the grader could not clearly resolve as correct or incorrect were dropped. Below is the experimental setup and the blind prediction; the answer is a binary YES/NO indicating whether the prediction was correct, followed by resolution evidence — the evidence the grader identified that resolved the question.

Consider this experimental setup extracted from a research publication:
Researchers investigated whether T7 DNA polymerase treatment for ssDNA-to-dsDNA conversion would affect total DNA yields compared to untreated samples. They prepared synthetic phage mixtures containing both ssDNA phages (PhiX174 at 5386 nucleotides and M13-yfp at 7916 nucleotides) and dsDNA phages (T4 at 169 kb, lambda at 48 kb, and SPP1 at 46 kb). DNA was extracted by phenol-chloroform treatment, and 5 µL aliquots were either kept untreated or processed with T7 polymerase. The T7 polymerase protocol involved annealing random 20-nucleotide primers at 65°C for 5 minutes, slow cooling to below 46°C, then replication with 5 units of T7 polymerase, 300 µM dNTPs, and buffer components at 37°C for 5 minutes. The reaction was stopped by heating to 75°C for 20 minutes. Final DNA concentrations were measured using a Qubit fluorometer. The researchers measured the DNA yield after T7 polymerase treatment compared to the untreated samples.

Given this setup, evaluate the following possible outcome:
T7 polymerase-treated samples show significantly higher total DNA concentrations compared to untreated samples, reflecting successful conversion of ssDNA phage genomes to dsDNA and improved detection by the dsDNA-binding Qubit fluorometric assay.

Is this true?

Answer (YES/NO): NO